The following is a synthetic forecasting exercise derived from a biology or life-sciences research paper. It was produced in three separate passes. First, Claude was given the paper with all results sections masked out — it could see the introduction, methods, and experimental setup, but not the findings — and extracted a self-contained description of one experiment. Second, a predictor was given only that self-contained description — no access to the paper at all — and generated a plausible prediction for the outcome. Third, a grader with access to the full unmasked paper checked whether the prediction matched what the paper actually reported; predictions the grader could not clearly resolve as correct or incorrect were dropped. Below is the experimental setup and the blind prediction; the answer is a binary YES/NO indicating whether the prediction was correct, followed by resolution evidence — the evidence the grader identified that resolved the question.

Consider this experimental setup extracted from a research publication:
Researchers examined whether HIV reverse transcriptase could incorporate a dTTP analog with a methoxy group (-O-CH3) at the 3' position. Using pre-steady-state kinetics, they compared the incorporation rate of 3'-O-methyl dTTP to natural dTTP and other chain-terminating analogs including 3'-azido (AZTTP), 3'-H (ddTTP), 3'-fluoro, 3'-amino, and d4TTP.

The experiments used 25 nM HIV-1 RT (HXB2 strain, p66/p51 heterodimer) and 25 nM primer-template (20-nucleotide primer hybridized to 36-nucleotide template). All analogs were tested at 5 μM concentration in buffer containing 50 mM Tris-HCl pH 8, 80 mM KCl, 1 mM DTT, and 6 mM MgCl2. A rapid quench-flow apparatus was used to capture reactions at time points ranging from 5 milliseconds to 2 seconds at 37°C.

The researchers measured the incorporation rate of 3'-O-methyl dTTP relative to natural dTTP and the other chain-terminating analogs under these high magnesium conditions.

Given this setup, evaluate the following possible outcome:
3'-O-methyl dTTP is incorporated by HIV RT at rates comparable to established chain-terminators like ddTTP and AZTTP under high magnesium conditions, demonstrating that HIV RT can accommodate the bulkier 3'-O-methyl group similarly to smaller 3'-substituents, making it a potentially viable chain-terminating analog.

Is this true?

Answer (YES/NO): NO